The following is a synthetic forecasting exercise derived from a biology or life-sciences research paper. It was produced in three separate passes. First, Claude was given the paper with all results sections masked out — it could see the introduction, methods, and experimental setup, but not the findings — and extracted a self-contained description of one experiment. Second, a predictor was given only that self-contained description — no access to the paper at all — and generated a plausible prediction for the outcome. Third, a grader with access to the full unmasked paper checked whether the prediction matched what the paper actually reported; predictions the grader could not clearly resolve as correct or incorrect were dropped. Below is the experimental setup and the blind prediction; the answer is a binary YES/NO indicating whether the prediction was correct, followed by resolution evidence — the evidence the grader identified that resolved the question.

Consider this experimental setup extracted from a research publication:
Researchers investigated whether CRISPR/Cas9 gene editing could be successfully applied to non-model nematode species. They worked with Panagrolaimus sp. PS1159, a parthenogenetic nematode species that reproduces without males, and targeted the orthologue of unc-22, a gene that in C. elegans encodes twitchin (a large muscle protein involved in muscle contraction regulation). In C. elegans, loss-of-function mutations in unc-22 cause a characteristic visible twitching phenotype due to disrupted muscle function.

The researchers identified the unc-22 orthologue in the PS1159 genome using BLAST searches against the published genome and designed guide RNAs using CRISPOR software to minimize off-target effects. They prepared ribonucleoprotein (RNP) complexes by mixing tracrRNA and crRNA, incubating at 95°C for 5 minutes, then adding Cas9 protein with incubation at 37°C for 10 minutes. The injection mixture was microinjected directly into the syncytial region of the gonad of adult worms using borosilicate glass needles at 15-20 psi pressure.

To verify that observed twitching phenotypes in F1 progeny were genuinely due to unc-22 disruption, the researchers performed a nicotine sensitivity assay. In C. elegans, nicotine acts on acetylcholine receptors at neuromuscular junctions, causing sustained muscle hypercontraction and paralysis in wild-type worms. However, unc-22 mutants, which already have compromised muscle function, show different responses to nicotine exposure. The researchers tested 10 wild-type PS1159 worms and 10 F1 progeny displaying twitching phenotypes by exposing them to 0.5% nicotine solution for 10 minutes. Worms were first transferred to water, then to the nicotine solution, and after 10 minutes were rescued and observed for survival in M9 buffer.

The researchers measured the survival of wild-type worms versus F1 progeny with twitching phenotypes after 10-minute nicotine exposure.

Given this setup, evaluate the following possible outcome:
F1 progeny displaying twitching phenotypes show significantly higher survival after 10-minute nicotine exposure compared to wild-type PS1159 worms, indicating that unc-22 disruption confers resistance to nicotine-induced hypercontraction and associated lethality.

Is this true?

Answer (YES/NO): YES